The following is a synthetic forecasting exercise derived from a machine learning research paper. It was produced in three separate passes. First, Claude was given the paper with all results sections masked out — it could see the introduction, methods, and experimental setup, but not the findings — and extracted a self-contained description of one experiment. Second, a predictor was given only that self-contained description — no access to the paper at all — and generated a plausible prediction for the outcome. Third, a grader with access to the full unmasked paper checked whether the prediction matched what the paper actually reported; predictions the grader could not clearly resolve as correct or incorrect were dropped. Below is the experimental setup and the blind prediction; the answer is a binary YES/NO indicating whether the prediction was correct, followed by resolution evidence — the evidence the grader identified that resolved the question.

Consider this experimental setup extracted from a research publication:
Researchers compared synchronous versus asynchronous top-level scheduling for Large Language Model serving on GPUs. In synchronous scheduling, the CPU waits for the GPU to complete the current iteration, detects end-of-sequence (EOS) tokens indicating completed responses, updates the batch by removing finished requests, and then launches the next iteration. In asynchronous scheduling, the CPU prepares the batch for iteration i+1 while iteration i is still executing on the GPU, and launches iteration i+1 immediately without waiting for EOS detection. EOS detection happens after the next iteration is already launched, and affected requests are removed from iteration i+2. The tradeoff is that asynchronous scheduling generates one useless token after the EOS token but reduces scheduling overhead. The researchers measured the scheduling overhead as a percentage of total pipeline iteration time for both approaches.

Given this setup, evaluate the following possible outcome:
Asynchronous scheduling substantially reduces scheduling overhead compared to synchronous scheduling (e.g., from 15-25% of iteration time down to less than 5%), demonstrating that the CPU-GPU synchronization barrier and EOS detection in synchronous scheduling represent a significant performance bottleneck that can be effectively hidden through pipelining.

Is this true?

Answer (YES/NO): NO